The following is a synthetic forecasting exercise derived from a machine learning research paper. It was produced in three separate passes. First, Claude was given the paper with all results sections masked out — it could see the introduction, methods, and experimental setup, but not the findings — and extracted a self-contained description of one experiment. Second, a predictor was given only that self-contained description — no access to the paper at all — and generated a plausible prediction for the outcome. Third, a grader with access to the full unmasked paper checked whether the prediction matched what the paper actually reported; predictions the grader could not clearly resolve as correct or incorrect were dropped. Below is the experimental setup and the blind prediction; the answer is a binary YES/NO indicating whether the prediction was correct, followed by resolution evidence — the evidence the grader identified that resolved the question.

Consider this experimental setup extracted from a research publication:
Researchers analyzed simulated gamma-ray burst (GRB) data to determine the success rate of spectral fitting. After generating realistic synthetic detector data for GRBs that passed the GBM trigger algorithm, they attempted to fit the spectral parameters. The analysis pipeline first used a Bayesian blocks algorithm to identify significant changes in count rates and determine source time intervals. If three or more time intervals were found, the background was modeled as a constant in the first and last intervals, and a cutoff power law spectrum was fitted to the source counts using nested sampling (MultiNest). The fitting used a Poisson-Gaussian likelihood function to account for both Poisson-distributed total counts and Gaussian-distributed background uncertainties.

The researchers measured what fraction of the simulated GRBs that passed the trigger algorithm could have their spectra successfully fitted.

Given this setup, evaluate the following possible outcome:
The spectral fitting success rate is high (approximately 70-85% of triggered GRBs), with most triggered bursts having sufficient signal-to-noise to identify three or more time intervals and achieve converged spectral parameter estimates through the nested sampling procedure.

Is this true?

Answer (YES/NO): YES